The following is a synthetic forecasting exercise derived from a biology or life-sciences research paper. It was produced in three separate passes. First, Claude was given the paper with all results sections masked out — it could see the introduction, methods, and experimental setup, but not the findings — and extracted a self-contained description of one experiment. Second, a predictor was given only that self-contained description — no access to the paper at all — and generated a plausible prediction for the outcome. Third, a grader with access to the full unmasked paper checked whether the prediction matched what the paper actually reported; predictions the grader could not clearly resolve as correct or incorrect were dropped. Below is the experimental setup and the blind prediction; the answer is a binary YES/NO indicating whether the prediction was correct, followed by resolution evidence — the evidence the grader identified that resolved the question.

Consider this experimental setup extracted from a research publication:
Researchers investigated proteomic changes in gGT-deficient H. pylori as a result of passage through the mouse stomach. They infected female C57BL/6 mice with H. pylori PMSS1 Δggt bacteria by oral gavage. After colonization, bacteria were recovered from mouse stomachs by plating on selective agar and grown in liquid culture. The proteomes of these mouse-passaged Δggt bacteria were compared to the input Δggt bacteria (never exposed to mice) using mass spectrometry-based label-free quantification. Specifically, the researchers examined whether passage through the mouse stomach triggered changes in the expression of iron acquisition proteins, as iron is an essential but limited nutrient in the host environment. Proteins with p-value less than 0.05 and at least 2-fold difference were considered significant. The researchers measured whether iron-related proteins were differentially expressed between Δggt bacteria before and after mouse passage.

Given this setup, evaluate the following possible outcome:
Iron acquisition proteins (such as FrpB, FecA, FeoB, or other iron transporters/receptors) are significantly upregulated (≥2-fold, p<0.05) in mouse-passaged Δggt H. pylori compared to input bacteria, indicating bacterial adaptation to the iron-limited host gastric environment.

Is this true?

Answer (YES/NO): YES